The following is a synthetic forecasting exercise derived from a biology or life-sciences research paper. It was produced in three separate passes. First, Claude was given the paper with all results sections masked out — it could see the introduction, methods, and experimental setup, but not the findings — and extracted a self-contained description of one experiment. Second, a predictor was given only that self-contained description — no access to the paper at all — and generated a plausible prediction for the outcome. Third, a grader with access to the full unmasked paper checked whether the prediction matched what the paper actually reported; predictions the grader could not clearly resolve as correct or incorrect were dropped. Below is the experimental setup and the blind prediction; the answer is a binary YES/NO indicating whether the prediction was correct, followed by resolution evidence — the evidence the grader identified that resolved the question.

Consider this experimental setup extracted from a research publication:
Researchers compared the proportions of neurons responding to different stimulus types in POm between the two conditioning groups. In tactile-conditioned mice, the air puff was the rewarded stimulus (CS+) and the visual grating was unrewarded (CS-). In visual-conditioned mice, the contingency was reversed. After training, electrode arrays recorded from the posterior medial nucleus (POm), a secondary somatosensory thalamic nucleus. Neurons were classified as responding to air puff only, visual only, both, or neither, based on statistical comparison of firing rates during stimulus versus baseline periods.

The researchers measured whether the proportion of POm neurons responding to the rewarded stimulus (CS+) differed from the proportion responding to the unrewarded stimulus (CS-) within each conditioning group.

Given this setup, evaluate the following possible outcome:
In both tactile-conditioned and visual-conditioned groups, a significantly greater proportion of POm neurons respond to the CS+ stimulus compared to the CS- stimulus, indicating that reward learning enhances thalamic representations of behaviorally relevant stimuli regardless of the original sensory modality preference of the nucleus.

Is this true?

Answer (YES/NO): NO